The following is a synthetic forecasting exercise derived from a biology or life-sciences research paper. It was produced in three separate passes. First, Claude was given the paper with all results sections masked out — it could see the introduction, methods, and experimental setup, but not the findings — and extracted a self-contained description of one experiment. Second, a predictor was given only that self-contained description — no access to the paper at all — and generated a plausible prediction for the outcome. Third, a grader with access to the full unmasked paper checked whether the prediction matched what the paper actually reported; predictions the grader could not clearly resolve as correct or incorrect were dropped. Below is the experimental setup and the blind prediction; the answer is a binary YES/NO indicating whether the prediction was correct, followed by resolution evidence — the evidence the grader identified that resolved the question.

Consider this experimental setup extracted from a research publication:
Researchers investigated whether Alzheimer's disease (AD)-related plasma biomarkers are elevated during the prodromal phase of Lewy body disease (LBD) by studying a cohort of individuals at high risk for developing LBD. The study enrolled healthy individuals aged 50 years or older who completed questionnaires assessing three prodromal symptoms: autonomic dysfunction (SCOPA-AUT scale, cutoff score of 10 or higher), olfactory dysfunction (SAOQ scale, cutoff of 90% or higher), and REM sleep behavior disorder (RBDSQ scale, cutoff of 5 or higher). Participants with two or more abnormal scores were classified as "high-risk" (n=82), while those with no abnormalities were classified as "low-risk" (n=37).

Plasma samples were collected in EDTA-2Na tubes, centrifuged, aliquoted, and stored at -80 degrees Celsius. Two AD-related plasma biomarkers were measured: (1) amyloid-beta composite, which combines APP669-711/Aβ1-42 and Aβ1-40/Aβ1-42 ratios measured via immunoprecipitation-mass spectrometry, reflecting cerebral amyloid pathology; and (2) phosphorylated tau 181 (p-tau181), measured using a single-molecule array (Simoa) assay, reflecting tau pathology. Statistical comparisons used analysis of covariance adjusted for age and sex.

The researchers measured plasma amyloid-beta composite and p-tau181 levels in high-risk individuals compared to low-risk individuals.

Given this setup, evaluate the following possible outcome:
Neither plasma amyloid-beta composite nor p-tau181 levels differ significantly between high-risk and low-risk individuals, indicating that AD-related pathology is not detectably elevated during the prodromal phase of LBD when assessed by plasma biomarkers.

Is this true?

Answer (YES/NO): YES